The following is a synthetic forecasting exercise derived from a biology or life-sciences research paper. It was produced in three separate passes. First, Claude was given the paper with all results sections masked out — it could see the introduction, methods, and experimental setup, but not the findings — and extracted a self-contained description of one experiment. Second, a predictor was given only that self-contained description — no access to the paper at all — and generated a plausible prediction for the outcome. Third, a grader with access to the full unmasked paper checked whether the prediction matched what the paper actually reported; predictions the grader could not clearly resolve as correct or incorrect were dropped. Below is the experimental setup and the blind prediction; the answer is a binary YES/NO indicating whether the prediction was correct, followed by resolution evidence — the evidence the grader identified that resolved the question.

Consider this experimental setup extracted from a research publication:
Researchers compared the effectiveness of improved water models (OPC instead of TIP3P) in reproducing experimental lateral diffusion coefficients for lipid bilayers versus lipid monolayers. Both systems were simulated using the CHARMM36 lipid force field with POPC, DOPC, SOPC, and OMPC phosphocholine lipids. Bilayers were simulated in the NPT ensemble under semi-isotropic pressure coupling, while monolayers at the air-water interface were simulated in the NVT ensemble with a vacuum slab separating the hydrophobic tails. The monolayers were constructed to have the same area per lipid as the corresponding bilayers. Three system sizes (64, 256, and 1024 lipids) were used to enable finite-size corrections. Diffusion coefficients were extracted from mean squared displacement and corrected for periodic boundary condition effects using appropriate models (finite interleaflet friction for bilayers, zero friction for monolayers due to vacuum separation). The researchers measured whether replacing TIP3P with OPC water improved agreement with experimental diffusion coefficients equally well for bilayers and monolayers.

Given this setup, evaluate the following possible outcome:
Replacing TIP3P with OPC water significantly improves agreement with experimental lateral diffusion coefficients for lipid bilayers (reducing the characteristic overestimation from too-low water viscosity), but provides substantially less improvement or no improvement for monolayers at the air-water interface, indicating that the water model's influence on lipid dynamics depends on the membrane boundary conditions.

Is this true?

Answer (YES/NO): NO